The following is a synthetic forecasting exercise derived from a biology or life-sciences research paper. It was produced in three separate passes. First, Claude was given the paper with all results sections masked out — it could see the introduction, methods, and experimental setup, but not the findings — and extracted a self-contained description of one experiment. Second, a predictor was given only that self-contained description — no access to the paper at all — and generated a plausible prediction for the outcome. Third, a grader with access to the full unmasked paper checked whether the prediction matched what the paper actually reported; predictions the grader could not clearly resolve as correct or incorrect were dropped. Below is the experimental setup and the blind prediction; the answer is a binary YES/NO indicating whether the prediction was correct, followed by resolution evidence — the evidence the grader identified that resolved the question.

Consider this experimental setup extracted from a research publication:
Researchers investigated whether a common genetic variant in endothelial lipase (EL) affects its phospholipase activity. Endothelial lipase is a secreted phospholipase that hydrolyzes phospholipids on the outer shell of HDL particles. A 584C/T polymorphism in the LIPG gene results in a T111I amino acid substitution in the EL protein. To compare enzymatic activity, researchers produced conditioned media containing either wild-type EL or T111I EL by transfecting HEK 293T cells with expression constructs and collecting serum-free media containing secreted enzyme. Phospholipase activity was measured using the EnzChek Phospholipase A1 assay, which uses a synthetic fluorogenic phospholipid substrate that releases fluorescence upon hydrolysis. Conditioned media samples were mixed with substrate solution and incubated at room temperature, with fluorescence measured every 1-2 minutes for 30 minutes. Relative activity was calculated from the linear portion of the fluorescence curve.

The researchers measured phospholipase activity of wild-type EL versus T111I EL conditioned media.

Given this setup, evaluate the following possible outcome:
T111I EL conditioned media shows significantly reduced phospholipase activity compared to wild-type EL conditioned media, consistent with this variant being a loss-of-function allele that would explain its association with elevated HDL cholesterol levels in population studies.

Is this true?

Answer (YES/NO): NO